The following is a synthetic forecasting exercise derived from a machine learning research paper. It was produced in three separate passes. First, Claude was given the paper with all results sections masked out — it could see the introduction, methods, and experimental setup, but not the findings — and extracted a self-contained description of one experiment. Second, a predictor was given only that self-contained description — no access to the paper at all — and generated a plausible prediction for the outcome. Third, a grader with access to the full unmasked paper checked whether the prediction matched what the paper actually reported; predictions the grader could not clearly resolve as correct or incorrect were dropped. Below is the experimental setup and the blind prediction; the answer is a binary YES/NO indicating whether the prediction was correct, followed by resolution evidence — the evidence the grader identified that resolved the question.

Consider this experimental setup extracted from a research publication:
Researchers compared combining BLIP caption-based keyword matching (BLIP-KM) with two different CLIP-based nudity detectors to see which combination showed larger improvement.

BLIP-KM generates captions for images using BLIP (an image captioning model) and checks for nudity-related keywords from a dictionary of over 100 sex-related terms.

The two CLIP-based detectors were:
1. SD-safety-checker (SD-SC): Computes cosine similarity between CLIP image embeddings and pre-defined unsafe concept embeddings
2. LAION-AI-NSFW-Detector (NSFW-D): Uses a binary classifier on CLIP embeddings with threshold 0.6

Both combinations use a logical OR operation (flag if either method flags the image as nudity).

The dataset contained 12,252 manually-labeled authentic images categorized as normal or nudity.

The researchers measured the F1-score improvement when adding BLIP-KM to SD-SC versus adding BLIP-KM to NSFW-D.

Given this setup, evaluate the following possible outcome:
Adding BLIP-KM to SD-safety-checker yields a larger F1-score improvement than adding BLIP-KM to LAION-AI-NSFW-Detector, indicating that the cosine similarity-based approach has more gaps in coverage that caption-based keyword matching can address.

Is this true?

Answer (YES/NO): YES